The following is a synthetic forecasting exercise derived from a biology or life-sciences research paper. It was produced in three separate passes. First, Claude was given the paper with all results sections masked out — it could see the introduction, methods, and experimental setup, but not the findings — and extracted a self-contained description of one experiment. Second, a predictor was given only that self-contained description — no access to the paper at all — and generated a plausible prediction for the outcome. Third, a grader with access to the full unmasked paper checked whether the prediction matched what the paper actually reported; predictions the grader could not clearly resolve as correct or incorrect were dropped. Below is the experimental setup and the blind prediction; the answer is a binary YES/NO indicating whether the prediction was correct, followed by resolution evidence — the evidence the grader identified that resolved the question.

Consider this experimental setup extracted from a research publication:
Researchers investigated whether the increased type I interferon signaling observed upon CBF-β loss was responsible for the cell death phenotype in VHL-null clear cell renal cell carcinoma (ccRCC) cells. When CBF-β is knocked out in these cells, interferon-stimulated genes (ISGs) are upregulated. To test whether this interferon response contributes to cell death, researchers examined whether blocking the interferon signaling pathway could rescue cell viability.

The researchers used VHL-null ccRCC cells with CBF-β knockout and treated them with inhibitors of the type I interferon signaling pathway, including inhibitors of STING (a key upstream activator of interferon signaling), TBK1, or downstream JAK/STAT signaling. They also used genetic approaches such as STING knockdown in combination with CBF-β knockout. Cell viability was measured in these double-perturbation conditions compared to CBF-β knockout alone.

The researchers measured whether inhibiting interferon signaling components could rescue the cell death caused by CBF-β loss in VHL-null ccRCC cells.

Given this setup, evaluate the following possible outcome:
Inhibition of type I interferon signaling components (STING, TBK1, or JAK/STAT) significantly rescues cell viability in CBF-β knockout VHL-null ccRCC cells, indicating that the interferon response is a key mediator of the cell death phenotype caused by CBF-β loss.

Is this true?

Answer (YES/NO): NO